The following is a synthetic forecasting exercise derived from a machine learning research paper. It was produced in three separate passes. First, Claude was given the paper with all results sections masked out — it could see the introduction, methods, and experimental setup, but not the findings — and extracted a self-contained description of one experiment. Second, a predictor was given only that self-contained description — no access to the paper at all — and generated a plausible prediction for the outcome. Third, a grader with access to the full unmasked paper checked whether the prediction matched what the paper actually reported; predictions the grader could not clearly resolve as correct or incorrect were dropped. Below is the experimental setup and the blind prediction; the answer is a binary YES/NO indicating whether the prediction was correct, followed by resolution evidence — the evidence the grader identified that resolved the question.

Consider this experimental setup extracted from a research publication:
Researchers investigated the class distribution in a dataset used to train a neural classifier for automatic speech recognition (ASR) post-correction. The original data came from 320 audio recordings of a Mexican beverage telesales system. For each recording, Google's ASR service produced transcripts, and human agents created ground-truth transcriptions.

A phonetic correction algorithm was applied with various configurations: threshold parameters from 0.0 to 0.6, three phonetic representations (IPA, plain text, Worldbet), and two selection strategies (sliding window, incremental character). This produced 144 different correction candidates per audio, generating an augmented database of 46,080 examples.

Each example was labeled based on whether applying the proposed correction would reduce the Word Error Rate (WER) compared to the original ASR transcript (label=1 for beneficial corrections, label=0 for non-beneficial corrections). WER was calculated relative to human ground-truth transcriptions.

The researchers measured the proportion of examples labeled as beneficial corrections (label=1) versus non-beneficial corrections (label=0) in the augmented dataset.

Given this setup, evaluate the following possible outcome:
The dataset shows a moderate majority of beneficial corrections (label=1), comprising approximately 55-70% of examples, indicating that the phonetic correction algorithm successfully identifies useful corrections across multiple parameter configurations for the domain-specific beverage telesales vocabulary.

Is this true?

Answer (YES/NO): NO